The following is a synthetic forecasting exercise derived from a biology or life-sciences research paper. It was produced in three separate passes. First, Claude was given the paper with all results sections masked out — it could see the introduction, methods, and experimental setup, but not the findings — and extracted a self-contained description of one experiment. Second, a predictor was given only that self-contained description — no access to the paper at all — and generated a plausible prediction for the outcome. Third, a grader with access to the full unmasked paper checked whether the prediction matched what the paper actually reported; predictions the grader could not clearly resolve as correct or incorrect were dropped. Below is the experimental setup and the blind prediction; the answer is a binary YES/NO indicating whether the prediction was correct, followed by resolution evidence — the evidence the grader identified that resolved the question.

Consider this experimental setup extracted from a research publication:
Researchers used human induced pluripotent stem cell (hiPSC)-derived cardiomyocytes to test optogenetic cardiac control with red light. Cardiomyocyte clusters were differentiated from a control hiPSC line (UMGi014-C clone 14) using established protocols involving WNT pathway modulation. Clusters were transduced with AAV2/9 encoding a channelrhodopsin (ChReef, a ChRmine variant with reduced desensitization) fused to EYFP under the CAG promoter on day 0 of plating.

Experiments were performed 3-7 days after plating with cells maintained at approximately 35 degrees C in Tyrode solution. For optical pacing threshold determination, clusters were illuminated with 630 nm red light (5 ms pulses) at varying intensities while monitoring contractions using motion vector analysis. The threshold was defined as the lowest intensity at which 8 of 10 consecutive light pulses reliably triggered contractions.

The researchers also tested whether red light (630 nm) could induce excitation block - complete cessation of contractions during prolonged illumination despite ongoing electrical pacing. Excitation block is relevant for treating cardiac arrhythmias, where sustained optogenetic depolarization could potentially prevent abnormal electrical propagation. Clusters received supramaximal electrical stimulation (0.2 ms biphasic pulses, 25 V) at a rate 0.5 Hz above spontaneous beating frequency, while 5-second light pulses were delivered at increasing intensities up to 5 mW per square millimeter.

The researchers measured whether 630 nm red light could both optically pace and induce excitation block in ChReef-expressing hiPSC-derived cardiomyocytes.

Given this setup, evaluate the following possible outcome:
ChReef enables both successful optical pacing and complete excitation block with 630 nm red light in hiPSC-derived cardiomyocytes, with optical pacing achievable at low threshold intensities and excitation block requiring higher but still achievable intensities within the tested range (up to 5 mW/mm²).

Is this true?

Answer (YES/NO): YES